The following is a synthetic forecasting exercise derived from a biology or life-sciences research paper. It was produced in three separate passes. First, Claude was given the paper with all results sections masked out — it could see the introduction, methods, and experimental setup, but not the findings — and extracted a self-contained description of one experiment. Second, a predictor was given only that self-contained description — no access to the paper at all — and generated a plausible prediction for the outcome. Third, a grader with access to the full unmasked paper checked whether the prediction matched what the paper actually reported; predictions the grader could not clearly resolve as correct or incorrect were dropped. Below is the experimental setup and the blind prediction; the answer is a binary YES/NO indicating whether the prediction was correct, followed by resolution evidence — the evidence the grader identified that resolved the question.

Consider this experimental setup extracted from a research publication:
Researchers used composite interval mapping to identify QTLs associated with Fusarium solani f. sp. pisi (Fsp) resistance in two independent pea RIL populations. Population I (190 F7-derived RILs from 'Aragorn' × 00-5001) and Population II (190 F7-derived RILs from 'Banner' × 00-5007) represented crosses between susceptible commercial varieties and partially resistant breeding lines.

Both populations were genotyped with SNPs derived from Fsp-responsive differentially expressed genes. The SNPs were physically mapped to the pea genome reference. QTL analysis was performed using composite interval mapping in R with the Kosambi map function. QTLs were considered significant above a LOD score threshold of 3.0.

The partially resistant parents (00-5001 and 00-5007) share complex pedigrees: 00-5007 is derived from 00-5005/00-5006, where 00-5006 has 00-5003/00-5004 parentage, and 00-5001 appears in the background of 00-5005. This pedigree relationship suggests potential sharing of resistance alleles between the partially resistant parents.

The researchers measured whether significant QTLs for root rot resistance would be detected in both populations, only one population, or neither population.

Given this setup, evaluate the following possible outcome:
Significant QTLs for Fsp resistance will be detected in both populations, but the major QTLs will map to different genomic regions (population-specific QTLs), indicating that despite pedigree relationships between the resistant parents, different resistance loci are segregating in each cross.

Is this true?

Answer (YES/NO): YES